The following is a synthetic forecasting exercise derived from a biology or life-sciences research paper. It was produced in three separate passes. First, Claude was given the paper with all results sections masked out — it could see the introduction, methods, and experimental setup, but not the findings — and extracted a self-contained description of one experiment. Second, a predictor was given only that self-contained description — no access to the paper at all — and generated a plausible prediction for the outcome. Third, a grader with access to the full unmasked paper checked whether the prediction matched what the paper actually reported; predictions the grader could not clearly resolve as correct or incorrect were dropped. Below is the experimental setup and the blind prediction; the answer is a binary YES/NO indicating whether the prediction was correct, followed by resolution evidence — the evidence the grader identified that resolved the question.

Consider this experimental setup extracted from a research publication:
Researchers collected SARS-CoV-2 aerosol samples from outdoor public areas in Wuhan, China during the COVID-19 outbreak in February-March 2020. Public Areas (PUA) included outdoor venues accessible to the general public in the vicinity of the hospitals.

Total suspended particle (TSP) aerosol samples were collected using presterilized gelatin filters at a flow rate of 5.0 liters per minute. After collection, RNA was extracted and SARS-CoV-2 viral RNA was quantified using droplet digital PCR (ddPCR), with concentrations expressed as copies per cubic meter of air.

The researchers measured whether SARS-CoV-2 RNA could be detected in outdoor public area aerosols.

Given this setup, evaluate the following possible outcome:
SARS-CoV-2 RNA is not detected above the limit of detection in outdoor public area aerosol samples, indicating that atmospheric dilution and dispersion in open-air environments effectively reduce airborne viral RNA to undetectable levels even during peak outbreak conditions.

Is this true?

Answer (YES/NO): NO